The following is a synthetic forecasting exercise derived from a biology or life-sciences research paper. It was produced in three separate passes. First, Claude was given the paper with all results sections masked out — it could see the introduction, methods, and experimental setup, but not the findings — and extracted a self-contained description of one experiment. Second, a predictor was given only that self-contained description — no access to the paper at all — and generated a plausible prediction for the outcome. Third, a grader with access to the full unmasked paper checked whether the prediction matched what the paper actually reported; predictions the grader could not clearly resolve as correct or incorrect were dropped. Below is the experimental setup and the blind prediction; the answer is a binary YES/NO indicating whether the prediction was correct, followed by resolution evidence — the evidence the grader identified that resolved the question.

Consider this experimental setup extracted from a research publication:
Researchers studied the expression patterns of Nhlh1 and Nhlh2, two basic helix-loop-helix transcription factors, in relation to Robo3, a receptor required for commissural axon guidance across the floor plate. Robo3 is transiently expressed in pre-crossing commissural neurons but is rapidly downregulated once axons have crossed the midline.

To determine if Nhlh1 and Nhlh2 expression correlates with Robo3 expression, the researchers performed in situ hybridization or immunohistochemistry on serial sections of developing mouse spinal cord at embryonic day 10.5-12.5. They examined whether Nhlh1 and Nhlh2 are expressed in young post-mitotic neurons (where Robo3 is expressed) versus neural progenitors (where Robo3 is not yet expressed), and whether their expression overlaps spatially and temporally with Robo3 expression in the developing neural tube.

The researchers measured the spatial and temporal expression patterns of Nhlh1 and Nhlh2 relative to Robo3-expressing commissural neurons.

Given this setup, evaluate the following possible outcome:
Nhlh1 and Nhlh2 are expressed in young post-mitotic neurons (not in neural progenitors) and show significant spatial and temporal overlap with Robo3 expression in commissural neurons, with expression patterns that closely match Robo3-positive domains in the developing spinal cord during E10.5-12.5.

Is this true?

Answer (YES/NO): NO